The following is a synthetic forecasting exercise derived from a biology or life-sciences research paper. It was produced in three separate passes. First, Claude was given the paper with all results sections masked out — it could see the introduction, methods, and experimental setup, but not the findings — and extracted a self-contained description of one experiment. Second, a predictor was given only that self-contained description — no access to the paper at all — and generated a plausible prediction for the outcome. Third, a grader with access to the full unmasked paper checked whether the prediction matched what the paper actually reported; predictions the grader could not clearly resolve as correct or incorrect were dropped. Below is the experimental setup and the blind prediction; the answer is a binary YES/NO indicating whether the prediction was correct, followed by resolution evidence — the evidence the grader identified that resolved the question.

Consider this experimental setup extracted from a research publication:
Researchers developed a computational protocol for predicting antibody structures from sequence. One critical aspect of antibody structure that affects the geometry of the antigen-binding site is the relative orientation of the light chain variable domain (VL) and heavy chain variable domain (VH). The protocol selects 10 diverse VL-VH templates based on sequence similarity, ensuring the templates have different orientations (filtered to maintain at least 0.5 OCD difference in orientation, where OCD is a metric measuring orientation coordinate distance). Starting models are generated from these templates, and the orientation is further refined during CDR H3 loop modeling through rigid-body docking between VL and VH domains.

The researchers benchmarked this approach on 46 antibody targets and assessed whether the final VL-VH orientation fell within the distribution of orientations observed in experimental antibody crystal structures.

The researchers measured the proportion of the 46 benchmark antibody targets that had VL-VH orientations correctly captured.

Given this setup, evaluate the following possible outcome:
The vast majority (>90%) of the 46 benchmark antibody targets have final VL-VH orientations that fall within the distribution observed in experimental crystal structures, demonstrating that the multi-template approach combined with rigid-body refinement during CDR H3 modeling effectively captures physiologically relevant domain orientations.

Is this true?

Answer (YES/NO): YES